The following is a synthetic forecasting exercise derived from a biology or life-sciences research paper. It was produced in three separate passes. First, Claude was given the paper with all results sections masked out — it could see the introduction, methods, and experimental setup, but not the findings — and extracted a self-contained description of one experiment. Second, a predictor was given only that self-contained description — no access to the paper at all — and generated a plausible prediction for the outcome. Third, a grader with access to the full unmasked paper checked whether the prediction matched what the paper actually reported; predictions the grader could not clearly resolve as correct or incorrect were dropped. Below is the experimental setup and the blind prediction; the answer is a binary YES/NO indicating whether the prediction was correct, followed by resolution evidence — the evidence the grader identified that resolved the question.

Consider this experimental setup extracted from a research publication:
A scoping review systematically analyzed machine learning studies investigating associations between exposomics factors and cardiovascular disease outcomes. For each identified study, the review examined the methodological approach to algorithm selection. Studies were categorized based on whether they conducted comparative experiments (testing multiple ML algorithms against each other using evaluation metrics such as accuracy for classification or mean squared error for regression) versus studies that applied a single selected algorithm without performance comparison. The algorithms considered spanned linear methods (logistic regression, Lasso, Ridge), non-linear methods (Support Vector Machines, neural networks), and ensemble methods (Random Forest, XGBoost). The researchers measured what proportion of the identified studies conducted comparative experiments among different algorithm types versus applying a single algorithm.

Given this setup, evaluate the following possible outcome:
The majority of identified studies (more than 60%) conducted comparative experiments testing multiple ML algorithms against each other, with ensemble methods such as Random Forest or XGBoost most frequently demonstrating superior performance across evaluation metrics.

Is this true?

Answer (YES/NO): YES